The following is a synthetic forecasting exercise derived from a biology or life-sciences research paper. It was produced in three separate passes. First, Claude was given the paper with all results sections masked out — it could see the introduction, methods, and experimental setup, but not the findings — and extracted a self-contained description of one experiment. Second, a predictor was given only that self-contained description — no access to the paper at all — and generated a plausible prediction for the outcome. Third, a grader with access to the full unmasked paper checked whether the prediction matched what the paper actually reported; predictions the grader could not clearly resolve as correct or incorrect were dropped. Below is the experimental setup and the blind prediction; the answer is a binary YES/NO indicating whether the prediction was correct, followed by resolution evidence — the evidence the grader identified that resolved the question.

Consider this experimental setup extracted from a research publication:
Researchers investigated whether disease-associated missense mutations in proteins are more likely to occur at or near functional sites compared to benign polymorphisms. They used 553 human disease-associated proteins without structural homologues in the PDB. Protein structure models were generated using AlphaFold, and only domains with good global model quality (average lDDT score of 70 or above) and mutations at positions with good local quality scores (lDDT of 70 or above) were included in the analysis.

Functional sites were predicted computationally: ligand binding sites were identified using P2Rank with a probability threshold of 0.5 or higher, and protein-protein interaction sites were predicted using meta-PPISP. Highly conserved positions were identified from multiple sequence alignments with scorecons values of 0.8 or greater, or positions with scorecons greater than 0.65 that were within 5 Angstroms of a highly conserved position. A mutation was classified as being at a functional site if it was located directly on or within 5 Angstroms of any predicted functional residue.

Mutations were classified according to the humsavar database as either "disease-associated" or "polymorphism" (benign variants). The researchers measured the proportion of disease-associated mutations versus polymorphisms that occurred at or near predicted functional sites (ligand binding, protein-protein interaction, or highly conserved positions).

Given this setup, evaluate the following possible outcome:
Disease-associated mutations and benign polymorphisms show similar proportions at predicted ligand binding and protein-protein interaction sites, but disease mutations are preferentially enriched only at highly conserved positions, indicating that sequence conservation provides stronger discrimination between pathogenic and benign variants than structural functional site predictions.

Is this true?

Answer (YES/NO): NO